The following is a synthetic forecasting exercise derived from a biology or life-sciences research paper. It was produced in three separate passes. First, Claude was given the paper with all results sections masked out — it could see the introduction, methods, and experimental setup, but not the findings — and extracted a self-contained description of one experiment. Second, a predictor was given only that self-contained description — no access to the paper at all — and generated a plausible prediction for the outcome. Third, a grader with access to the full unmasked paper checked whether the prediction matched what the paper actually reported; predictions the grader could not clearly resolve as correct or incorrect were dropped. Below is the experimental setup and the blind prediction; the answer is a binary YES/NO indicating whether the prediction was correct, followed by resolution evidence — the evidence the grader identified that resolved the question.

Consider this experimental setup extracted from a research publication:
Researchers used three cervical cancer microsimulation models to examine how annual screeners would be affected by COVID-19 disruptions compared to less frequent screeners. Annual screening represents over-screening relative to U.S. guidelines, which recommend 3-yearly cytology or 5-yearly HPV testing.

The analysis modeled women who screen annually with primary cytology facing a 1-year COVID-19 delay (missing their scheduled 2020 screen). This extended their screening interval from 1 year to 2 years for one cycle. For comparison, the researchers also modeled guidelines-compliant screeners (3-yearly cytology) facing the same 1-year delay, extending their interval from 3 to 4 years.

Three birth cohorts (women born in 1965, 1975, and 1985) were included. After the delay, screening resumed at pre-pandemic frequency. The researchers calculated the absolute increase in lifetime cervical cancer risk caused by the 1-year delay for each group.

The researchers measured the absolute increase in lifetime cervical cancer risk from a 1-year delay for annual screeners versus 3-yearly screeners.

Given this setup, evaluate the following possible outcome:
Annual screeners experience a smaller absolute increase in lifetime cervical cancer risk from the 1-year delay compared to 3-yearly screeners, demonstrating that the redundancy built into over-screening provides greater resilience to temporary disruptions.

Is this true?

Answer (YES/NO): YES